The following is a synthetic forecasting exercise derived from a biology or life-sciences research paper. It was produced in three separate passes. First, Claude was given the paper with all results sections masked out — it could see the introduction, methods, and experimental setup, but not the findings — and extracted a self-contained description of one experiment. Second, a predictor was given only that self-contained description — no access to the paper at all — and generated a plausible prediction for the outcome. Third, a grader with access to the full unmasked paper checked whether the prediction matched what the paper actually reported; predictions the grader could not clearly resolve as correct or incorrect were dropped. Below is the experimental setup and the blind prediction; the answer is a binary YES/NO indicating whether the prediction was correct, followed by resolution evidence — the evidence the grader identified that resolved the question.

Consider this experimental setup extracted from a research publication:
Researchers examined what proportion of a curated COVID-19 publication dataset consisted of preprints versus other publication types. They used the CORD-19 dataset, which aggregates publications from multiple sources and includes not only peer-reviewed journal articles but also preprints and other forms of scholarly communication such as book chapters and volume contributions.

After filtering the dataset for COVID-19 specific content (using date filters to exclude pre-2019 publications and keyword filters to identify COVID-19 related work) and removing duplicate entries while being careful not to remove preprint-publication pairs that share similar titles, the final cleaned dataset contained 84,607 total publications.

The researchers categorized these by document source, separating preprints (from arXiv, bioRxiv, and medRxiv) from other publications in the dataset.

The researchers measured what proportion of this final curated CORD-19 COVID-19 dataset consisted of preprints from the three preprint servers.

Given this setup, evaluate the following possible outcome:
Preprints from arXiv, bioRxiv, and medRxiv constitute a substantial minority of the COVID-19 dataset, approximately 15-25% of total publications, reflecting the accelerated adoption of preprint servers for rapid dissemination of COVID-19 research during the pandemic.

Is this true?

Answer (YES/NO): NO